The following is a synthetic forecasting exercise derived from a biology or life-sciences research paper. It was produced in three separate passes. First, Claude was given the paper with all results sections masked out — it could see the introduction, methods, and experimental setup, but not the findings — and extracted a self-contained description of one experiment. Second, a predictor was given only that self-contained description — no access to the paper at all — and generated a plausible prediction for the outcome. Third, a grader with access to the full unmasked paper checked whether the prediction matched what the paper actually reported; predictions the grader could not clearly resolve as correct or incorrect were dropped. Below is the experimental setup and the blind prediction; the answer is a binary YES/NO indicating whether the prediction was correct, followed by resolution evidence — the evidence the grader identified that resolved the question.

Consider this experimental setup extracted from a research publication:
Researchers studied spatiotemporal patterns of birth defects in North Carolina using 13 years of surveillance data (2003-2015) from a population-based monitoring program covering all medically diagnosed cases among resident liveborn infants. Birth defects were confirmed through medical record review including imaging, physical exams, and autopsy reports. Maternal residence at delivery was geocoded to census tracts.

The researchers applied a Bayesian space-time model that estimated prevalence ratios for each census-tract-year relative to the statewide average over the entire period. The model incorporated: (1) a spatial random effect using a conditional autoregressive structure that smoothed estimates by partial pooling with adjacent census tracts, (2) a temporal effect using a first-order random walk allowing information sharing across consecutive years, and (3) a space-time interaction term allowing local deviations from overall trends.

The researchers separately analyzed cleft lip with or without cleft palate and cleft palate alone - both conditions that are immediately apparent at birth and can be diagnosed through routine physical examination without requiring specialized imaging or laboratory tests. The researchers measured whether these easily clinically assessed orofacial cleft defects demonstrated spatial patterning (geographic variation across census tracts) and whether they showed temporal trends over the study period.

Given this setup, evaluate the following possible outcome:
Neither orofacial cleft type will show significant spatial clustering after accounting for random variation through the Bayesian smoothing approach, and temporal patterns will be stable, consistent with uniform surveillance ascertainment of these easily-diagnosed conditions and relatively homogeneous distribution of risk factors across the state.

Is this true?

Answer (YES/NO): NO